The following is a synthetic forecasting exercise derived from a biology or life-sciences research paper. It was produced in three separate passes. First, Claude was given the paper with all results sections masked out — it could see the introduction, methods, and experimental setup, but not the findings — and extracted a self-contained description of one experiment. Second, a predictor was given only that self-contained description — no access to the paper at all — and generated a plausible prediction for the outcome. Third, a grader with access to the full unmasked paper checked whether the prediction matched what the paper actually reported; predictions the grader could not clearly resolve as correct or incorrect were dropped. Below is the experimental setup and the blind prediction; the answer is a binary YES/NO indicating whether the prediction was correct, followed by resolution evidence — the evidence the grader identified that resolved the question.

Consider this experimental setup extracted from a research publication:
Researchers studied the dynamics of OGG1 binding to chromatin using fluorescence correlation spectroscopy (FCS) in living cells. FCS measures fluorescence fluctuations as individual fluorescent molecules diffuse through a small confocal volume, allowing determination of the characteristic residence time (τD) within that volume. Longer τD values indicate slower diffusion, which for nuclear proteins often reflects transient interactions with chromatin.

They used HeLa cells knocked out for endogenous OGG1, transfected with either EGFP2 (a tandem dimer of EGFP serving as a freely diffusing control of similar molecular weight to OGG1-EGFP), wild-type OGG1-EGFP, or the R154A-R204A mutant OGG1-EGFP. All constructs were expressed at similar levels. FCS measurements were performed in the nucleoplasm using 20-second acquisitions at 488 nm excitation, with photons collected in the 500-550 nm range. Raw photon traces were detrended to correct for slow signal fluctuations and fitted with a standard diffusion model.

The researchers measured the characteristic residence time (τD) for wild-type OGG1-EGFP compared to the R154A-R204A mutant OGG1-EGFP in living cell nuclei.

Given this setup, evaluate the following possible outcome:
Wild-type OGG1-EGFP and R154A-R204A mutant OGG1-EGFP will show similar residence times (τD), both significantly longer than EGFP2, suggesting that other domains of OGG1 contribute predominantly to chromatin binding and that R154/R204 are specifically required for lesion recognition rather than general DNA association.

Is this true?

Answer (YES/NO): NO